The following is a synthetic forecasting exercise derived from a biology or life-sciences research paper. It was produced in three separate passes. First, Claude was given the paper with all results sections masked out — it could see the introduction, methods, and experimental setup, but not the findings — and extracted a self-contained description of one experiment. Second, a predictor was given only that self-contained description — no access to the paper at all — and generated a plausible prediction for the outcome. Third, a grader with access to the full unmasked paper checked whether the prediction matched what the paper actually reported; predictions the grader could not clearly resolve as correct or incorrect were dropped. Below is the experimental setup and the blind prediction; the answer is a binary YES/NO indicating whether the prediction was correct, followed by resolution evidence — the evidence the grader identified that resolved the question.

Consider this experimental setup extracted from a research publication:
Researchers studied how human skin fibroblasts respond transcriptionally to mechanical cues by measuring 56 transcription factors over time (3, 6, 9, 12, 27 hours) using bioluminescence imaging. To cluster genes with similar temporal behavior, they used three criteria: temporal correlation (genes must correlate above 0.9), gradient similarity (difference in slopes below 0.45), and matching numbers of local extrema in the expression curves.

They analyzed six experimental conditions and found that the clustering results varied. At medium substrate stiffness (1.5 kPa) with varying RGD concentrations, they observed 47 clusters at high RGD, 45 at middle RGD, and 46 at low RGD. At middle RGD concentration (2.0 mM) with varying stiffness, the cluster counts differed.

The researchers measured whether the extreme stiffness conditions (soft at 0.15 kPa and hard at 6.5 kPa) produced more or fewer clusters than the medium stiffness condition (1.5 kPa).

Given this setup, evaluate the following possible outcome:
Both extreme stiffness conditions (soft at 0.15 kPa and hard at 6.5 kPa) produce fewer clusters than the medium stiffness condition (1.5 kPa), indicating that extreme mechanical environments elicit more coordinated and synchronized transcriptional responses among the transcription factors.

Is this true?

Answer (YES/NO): YES